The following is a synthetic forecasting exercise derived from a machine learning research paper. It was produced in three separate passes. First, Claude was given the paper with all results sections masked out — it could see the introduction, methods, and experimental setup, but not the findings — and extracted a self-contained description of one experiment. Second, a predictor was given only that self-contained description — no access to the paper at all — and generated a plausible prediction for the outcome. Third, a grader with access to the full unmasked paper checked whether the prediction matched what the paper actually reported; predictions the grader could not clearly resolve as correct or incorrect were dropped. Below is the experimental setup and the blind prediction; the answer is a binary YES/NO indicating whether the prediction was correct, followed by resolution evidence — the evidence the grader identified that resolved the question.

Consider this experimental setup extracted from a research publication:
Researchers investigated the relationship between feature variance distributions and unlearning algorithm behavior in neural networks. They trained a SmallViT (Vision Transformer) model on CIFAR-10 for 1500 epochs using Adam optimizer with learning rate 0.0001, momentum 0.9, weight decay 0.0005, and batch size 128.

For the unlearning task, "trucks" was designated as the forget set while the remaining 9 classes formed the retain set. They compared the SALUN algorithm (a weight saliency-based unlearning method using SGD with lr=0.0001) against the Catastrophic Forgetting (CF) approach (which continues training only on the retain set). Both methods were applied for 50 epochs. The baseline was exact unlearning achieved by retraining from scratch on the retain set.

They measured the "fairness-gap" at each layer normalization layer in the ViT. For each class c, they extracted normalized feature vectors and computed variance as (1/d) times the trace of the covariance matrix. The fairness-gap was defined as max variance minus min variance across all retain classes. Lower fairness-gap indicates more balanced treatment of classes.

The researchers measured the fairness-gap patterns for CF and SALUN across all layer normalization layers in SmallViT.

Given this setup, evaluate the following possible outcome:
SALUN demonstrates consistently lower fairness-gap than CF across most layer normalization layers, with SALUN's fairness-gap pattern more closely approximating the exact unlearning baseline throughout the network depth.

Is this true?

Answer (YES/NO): NO